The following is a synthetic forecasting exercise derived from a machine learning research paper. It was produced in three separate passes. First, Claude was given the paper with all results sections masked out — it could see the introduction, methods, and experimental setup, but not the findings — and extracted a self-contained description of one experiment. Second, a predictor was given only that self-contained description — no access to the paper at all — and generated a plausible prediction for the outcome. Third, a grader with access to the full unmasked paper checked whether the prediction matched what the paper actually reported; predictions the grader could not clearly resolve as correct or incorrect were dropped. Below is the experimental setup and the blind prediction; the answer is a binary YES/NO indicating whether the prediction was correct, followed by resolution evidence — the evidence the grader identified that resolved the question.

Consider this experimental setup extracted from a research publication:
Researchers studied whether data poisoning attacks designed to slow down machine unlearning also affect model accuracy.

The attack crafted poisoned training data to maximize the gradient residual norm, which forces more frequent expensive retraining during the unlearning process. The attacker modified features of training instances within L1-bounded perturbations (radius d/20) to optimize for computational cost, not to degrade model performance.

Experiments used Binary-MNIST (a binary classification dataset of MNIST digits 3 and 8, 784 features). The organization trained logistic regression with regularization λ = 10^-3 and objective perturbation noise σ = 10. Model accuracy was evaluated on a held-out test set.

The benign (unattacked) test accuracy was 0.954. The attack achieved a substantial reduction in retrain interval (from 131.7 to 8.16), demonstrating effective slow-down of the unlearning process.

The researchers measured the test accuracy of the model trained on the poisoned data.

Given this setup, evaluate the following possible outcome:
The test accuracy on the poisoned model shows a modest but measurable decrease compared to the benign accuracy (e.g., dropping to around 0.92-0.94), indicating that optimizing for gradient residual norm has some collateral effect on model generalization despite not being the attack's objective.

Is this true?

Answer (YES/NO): NO